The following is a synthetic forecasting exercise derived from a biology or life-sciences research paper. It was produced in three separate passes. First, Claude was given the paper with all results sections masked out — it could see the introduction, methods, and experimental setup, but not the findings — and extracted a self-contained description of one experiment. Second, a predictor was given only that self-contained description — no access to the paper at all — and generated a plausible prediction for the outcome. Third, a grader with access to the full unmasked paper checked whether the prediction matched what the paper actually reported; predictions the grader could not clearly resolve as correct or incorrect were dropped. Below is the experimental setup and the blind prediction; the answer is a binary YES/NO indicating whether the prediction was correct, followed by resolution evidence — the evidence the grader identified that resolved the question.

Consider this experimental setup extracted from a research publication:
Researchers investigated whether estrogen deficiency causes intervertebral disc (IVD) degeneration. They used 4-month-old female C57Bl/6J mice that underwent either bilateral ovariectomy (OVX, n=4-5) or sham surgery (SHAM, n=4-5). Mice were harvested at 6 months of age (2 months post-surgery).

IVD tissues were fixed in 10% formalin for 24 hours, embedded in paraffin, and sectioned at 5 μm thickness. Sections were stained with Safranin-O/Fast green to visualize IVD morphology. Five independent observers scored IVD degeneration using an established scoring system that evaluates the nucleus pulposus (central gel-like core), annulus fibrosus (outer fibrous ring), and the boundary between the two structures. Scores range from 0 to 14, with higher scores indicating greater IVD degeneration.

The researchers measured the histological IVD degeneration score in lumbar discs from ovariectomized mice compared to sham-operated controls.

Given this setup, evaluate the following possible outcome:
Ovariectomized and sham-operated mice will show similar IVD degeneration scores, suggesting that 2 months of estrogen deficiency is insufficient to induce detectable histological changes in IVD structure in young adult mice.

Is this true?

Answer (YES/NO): NO